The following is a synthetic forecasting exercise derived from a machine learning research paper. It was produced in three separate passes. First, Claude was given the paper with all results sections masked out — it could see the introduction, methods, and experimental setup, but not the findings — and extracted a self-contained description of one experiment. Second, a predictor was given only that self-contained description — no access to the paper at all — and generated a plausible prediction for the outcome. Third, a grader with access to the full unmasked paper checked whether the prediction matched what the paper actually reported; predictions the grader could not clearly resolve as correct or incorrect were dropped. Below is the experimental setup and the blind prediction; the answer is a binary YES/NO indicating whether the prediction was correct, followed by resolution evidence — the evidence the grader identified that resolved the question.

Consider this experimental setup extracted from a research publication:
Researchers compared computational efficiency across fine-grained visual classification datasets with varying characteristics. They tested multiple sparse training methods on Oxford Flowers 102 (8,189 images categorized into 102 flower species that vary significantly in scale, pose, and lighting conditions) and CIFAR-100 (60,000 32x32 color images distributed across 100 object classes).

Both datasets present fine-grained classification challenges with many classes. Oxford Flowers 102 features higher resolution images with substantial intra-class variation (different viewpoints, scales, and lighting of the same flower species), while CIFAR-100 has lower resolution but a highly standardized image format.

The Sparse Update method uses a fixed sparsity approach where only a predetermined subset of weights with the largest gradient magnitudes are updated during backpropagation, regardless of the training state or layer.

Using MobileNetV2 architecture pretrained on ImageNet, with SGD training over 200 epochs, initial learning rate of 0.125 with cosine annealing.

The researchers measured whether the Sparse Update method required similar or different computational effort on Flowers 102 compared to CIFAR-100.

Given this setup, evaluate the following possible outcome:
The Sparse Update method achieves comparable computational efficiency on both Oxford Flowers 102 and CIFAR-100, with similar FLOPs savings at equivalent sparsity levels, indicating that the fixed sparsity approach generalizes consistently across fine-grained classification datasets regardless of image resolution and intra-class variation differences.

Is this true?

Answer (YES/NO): YES